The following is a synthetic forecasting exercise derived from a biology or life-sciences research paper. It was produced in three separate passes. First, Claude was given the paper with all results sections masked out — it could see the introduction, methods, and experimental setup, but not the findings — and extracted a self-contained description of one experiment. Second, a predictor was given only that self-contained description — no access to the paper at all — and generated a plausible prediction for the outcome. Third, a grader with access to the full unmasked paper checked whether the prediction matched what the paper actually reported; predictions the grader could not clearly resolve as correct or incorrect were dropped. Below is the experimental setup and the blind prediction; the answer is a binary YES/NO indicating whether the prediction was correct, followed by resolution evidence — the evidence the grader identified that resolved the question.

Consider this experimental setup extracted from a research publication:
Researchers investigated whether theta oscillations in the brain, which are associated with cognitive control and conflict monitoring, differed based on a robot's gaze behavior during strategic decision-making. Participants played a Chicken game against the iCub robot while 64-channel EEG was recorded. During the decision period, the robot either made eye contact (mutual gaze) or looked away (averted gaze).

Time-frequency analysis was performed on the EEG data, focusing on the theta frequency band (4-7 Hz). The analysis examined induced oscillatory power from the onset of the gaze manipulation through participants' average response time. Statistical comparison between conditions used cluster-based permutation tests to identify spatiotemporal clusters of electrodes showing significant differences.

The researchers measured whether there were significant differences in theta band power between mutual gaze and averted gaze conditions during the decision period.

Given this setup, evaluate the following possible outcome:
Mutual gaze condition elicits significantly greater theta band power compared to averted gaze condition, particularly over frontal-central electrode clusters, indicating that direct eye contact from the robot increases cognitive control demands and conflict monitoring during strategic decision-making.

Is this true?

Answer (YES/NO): NO